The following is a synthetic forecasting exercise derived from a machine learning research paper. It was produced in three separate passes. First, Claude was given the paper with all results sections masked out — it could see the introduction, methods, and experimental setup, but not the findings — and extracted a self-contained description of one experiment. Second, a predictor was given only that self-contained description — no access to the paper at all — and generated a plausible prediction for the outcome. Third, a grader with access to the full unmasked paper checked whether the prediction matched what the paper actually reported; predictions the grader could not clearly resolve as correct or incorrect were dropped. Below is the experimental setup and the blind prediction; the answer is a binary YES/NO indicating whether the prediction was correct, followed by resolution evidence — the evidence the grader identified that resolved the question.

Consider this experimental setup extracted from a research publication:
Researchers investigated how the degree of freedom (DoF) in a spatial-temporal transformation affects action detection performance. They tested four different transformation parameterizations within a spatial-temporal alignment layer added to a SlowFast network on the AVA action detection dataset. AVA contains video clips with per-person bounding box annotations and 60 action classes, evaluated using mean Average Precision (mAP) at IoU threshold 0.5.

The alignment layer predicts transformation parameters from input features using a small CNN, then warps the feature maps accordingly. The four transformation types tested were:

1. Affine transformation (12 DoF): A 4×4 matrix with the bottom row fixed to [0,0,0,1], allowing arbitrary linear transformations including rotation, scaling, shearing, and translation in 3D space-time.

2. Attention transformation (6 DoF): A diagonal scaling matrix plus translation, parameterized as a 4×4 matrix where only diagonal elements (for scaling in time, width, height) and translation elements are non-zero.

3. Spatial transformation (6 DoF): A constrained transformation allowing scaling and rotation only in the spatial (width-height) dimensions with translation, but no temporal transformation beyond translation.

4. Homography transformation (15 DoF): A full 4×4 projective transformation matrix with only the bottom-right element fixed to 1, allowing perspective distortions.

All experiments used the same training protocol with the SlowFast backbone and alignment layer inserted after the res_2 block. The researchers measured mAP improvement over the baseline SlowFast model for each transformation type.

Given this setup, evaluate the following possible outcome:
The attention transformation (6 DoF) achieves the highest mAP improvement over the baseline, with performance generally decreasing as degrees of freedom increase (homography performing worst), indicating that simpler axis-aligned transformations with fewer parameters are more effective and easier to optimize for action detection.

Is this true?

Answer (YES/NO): NO